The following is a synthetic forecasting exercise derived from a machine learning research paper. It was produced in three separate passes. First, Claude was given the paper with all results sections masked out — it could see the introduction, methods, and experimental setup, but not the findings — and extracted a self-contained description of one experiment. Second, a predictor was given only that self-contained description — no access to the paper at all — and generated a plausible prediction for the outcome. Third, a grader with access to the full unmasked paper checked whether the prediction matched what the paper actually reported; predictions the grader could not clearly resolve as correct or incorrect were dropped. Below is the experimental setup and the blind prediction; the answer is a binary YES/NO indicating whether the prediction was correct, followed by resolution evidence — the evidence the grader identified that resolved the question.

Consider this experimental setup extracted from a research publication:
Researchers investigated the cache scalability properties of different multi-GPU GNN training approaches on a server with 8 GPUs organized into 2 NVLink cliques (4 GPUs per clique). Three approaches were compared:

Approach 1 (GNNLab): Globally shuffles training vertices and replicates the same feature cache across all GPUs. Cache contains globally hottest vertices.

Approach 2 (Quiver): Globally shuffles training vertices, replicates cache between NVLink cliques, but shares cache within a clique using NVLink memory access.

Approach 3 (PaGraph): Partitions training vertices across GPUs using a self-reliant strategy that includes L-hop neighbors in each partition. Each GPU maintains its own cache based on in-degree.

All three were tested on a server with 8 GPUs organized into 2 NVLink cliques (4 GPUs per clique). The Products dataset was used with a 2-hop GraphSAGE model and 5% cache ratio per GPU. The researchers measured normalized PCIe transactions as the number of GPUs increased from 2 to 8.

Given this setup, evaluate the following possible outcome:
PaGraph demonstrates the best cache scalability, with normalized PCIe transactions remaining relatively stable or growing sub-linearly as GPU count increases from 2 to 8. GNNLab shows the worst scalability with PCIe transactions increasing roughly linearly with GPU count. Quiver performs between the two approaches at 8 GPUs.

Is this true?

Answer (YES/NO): NO